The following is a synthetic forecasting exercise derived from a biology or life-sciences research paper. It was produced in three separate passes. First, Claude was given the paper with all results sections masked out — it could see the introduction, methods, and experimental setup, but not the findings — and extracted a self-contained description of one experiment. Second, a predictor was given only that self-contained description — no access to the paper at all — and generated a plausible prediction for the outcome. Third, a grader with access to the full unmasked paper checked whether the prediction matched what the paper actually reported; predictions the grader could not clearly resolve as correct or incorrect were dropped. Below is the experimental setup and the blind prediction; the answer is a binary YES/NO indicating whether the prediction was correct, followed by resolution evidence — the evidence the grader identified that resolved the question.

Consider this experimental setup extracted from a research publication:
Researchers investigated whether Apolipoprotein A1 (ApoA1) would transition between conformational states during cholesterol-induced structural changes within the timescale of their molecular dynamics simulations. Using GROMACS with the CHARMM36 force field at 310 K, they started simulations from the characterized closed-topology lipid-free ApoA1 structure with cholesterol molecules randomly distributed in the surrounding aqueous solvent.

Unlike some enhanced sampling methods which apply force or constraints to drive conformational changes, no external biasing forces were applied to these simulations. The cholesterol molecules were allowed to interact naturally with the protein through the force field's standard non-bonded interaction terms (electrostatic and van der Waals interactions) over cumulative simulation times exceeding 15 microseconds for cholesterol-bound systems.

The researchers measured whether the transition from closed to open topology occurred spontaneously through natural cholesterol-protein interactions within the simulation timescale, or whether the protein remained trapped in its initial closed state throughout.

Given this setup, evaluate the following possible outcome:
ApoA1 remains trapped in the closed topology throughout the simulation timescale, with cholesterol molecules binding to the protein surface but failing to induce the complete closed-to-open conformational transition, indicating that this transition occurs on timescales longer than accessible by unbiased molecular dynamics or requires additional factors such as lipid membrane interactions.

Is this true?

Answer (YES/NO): NO